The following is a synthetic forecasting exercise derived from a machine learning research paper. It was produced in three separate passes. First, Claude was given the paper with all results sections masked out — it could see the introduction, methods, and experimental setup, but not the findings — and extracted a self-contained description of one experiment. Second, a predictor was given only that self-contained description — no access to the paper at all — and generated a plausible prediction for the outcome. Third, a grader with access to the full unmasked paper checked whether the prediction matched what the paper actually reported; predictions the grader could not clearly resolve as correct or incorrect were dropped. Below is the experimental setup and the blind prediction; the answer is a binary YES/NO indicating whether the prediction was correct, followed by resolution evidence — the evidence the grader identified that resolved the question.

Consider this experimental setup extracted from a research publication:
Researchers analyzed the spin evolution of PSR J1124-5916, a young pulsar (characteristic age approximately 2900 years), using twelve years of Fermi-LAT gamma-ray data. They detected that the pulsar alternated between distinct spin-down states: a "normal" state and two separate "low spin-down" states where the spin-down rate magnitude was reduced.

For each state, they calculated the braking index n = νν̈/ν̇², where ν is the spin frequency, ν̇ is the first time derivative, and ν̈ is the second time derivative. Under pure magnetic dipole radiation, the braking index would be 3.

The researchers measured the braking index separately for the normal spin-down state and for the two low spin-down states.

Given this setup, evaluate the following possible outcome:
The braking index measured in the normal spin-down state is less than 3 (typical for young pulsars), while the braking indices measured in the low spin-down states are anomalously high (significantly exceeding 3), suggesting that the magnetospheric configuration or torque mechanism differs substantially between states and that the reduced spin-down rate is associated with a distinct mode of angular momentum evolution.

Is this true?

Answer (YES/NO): NO